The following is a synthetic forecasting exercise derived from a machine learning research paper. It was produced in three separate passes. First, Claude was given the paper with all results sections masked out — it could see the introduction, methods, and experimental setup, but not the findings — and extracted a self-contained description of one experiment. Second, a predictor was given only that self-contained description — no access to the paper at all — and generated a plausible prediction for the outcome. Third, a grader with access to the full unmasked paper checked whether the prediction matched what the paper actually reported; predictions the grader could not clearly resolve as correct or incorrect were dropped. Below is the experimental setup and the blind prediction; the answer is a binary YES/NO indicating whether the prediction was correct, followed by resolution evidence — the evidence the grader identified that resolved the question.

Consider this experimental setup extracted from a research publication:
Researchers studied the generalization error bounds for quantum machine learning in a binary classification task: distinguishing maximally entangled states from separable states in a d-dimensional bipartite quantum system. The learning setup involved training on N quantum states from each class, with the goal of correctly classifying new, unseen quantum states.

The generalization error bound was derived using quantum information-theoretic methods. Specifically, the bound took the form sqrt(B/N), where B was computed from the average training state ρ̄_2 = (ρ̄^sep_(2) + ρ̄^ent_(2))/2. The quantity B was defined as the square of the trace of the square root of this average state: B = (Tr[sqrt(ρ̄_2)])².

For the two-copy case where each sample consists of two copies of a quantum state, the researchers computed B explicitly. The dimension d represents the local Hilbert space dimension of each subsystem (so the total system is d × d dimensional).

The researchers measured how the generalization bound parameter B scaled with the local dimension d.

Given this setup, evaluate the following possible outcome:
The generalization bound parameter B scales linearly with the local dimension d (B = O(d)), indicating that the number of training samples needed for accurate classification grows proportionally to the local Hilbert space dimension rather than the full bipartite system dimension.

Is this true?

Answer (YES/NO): NO